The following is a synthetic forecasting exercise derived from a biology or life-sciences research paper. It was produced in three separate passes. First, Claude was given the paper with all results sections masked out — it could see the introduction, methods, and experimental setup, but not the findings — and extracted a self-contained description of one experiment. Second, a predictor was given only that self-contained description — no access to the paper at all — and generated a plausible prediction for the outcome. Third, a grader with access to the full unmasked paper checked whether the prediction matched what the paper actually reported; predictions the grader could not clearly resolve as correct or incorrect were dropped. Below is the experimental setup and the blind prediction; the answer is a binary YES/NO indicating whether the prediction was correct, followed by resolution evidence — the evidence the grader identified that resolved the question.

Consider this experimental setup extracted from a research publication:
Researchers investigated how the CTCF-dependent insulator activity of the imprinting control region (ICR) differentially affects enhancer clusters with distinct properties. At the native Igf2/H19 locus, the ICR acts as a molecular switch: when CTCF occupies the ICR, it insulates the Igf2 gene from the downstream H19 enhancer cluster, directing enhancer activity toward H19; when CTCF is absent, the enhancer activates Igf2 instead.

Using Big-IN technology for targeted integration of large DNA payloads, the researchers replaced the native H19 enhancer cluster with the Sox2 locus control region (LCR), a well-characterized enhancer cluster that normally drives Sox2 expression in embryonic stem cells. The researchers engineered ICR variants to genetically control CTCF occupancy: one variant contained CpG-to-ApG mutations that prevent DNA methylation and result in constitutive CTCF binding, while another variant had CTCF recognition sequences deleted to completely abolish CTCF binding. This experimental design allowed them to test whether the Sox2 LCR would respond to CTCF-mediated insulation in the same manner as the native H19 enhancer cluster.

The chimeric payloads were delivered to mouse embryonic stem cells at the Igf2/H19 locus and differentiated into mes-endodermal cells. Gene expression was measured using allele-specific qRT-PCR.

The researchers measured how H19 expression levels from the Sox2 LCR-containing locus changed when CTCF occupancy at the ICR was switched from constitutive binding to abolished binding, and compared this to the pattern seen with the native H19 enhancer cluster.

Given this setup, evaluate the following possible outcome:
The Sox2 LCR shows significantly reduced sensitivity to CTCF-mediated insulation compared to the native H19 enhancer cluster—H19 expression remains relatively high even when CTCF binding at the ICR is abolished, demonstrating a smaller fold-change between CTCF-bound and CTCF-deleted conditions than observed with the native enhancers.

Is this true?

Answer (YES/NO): YES